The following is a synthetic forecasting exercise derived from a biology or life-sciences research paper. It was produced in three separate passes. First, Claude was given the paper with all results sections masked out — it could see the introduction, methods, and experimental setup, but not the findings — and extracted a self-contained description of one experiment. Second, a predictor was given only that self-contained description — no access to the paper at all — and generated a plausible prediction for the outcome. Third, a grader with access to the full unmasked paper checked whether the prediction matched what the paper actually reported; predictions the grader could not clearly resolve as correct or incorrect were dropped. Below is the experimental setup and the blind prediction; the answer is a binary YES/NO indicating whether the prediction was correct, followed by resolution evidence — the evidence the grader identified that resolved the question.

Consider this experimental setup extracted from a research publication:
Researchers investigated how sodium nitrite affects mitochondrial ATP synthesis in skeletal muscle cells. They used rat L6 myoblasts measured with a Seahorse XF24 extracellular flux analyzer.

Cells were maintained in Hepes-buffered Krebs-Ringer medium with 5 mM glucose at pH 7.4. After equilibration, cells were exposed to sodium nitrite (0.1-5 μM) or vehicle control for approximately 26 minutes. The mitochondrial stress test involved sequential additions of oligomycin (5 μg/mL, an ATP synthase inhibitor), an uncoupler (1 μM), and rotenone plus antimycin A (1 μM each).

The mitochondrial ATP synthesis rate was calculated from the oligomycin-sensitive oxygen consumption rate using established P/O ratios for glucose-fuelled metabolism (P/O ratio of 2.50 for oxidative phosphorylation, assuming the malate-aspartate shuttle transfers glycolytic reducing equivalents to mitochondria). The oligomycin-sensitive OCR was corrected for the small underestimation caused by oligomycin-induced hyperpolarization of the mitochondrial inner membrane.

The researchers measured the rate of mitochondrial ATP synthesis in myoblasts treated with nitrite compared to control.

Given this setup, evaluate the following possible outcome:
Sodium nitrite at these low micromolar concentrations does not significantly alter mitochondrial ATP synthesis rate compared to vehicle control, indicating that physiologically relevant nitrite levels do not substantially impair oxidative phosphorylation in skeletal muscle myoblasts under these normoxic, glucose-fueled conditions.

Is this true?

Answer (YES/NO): NO